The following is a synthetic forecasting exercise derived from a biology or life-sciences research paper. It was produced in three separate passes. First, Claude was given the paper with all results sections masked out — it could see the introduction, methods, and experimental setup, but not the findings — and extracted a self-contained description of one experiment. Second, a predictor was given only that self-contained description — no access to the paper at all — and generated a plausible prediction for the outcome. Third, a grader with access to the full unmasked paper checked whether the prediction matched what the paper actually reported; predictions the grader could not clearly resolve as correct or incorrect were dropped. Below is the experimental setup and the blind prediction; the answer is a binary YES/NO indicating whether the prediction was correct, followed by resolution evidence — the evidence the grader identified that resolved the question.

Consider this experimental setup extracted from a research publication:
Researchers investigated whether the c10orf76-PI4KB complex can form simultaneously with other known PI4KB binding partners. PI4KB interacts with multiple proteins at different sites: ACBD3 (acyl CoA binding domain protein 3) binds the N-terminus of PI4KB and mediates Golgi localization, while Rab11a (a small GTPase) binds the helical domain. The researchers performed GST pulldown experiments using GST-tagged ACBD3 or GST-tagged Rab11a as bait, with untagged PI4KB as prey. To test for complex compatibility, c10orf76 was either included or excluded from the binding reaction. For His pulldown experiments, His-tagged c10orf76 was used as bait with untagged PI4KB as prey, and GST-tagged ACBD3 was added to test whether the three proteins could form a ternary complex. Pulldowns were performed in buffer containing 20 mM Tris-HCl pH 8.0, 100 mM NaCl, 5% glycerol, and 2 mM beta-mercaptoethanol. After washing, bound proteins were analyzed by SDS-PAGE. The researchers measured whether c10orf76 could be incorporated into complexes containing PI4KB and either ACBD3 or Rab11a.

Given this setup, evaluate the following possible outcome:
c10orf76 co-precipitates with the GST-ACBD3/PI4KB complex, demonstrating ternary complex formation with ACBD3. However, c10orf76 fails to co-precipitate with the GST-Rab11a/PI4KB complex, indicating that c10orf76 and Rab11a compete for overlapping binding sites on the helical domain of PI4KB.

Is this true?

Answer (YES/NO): NO